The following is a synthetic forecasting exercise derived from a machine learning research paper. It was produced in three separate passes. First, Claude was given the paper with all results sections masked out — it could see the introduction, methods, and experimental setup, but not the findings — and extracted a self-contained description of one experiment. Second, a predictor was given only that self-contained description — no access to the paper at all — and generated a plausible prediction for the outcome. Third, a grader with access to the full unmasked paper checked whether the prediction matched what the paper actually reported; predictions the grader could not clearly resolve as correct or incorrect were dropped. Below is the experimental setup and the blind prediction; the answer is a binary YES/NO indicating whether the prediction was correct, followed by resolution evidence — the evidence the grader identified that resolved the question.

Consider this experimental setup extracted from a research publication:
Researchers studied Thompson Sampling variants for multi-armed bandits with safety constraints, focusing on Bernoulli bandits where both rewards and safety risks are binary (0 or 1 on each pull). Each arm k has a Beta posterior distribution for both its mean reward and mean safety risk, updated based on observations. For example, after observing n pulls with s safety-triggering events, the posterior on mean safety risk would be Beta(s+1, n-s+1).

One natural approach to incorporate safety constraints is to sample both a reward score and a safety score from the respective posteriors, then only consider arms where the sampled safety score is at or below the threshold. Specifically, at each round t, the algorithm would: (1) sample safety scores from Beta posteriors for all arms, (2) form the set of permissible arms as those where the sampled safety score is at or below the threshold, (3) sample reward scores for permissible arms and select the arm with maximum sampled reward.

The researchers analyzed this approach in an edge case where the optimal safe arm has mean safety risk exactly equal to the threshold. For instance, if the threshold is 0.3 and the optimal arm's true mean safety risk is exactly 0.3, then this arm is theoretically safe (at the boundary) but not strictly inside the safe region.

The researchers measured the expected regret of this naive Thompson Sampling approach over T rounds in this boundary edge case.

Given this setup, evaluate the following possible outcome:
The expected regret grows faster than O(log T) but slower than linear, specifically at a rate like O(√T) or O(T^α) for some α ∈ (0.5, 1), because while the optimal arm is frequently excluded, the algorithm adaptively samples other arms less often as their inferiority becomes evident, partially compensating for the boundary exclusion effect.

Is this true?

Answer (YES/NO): NO